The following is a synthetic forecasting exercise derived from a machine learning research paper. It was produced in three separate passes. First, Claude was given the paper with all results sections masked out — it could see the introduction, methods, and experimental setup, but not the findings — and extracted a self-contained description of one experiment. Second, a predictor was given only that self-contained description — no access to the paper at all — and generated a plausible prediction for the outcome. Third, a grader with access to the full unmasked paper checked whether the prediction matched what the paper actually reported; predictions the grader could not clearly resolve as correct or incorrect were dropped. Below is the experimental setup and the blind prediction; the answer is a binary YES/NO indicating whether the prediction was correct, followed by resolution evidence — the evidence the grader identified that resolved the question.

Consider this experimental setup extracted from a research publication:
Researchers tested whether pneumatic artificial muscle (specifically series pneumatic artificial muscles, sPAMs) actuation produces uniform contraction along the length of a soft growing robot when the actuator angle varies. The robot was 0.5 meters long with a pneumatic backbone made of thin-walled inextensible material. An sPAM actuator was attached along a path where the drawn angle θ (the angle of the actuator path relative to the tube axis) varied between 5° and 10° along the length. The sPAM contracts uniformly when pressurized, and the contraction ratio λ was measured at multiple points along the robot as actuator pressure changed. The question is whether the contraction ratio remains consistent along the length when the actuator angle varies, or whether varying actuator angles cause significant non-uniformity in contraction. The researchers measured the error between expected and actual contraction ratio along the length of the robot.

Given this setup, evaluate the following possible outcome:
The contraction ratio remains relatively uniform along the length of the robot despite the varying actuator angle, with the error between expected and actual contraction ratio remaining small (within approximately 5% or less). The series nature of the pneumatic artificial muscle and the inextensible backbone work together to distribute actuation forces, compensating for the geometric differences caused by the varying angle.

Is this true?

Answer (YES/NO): YES